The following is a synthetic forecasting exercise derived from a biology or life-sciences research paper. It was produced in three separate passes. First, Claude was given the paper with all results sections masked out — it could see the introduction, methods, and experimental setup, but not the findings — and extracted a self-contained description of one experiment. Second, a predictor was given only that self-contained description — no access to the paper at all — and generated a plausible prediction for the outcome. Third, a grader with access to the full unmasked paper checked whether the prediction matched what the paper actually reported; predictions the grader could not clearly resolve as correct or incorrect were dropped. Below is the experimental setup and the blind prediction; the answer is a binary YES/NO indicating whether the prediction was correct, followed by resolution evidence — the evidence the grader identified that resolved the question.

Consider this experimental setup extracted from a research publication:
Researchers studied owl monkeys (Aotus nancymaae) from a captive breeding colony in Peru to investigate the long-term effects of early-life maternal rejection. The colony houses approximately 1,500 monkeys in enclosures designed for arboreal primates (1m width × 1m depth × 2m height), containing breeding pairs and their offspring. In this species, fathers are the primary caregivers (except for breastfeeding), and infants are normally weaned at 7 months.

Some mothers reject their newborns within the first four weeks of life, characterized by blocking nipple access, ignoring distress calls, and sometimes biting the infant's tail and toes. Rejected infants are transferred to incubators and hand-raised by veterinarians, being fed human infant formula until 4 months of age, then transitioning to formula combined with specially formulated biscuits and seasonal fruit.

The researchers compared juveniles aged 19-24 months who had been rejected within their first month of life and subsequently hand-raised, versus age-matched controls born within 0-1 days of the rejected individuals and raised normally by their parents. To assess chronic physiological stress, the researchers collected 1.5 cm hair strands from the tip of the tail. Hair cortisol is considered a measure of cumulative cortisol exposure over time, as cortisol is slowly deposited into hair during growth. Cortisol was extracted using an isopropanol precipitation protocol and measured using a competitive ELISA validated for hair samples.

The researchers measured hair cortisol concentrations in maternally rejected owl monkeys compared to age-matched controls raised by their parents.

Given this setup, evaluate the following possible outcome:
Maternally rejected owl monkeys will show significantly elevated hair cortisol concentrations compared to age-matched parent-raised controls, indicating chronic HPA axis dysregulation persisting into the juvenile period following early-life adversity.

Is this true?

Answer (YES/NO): YES